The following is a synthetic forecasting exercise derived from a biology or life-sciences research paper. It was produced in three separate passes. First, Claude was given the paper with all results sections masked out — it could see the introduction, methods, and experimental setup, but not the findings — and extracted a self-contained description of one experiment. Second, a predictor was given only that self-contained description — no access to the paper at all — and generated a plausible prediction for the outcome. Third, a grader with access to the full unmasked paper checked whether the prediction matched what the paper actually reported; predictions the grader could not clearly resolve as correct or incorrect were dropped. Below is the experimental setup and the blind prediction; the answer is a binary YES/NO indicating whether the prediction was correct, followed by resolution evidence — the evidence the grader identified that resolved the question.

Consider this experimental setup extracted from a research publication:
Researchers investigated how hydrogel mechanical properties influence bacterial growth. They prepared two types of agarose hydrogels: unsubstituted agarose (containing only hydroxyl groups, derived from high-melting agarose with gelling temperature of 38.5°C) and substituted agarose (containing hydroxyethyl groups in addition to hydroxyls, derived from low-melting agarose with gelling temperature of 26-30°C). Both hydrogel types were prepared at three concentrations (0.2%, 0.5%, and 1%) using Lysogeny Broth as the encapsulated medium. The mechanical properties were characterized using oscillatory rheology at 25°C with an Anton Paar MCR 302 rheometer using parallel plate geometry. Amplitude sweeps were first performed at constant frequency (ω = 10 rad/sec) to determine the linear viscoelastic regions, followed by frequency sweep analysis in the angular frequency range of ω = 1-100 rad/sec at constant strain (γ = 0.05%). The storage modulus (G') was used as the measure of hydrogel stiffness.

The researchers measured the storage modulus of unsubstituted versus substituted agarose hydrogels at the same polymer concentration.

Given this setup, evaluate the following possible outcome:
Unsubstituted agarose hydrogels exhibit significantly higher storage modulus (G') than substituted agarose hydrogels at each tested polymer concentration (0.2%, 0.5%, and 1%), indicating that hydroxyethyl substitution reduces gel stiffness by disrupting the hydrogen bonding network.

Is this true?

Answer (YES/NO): YES